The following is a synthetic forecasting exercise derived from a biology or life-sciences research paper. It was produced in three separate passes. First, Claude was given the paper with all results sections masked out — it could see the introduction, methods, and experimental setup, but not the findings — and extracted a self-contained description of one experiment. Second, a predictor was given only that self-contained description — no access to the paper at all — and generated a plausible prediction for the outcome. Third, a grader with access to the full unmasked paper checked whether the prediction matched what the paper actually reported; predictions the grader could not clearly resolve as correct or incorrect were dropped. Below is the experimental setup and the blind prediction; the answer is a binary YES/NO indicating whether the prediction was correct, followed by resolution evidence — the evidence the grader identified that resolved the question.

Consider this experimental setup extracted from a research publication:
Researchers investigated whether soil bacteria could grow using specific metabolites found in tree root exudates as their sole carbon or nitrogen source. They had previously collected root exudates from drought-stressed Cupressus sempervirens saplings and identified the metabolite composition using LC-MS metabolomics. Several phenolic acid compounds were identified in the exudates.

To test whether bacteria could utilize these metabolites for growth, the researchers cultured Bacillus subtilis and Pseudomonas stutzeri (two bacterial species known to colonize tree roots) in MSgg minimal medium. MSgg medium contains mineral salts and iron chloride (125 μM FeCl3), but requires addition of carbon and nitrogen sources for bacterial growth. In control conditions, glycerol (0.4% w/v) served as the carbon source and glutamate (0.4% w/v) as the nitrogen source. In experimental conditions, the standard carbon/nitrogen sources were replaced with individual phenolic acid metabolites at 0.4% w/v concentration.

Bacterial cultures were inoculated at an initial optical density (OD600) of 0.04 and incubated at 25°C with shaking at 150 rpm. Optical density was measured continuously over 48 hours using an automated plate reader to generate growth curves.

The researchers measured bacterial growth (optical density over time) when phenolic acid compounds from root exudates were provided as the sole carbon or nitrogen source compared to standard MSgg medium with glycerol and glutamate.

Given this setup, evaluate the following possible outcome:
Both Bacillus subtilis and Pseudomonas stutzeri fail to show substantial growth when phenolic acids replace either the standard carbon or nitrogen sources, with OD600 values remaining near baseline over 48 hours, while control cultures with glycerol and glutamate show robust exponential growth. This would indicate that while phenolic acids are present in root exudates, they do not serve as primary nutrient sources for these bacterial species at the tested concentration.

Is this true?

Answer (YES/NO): NO